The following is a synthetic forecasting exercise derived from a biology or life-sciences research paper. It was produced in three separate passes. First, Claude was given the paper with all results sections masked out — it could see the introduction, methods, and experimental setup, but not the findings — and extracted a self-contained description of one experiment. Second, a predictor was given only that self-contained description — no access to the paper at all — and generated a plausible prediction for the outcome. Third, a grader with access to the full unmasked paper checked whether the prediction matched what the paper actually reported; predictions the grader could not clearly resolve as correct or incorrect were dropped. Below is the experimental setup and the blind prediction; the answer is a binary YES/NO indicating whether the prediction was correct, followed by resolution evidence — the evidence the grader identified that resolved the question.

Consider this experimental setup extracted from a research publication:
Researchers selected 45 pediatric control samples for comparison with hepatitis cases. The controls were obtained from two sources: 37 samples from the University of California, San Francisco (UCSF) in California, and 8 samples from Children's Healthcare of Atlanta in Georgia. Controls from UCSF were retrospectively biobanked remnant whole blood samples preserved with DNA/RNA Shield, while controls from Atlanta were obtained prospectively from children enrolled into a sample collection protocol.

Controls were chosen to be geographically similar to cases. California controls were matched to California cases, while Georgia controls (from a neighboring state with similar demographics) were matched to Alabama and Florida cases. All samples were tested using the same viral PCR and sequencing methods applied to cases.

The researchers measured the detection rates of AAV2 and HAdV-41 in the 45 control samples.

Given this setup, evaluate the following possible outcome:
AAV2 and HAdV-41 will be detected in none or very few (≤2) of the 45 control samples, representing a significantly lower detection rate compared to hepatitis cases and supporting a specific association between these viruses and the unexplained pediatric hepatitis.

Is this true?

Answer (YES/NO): YES